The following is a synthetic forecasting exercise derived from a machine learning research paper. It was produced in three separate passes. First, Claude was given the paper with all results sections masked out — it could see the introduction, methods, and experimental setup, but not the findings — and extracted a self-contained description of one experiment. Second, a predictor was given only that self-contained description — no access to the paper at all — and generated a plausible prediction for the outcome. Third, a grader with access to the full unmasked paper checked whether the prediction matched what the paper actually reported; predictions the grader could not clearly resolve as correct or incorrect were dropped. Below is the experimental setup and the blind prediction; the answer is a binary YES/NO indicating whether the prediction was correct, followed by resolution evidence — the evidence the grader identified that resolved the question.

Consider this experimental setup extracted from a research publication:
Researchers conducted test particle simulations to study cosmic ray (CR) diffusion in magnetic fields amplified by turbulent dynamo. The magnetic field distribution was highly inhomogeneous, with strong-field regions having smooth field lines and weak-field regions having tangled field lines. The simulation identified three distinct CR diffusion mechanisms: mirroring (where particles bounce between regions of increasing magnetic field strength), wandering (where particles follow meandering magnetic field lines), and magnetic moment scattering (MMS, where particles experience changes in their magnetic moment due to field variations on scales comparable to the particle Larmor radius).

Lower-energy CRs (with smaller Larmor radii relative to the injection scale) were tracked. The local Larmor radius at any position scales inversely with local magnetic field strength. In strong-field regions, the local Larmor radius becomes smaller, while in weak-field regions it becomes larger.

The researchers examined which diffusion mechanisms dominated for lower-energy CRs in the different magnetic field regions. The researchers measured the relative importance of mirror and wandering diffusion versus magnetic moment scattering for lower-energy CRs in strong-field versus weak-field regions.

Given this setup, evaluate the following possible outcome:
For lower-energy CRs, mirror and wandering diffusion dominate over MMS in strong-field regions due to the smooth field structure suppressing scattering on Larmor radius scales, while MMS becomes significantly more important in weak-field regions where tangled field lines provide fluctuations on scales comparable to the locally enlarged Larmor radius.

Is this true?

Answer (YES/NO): YES